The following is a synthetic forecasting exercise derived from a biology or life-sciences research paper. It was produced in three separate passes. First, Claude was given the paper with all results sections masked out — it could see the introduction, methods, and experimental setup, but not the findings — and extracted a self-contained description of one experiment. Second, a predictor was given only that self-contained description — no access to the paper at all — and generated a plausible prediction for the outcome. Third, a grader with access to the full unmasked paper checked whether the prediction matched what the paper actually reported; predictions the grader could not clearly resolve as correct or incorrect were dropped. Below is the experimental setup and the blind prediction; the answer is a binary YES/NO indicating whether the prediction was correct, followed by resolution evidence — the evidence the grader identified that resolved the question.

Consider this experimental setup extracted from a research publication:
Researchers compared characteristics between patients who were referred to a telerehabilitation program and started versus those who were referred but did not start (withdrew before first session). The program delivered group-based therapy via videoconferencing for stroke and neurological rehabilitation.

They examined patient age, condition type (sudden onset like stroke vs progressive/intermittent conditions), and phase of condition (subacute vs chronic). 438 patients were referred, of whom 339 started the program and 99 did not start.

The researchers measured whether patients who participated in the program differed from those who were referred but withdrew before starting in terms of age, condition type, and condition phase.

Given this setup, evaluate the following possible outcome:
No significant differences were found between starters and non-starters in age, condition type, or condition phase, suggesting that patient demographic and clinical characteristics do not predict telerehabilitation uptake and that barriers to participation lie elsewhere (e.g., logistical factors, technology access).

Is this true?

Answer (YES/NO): NO